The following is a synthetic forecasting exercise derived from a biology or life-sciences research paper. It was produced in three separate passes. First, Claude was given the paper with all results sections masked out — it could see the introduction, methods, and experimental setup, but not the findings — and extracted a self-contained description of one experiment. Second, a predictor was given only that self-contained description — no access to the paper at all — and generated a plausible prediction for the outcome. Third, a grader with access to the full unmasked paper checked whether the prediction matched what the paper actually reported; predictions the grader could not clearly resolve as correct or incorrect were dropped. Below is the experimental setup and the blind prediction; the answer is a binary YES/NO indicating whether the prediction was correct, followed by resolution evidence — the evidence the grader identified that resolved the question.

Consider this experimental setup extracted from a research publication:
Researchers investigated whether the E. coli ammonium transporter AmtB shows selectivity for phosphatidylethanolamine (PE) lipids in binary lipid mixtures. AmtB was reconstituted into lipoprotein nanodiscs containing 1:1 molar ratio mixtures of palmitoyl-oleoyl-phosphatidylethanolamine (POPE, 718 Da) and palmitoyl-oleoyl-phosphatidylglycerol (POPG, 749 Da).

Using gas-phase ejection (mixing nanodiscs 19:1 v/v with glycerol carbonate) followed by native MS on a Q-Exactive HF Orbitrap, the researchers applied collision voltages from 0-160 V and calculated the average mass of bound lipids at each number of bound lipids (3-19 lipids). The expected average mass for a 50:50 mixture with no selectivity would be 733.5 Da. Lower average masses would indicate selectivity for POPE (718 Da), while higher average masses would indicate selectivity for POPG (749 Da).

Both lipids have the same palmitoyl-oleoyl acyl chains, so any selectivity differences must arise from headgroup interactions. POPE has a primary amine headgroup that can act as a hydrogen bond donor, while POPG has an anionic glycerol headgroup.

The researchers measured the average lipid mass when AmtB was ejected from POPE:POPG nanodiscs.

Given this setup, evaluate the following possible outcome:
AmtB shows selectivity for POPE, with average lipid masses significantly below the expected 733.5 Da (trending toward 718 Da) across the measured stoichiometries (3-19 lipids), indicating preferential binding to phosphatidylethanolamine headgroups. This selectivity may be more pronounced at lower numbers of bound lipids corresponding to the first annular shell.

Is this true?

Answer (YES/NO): NO